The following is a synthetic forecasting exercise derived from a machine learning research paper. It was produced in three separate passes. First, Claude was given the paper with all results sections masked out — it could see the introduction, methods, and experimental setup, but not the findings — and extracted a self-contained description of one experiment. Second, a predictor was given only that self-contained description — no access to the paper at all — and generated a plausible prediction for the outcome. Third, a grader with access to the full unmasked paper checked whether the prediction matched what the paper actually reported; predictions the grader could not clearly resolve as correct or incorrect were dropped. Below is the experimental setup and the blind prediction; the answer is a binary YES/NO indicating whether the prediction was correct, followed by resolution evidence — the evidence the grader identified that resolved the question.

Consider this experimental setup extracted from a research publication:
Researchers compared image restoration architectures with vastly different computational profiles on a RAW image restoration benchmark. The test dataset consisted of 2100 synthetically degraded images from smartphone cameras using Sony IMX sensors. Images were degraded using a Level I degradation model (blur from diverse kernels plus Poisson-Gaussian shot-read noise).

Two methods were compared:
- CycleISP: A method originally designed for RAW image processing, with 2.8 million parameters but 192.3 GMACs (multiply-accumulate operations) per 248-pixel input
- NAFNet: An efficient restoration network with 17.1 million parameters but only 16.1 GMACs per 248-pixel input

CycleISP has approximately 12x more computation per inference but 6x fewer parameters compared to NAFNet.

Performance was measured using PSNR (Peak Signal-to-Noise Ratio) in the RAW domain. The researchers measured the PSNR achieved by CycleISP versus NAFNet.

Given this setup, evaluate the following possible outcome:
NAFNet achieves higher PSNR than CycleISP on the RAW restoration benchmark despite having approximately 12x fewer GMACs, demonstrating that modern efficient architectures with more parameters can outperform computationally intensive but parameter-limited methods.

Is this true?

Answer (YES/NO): NO